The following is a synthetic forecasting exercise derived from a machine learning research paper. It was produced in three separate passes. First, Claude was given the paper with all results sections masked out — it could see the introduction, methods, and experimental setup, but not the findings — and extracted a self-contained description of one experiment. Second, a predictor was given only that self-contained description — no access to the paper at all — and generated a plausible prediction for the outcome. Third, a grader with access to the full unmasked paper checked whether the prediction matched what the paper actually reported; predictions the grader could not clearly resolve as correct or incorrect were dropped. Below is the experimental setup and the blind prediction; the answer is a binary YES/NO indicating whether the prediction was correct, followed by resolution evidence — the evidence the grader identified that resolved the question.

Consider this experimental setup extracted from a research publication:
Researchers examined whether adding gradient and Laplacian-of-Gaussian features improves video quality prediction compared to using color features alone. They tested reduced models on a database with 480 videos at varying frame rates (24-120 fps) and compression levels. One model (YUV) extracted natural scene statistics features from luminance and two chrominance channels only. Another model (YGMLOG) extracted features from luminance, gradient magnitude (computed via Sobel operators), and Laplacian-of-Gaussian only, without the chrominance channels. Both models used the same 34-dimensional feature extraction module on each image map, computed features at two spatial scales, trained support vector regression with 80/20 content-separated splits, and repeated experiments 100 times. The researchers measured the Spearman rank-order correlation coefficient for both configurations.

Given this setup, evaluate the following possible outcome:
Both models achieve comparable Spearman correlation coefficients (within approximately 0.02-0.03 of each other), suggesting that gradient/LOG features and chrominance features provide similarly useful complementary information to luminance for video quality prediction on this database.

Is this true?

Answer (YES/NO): NO